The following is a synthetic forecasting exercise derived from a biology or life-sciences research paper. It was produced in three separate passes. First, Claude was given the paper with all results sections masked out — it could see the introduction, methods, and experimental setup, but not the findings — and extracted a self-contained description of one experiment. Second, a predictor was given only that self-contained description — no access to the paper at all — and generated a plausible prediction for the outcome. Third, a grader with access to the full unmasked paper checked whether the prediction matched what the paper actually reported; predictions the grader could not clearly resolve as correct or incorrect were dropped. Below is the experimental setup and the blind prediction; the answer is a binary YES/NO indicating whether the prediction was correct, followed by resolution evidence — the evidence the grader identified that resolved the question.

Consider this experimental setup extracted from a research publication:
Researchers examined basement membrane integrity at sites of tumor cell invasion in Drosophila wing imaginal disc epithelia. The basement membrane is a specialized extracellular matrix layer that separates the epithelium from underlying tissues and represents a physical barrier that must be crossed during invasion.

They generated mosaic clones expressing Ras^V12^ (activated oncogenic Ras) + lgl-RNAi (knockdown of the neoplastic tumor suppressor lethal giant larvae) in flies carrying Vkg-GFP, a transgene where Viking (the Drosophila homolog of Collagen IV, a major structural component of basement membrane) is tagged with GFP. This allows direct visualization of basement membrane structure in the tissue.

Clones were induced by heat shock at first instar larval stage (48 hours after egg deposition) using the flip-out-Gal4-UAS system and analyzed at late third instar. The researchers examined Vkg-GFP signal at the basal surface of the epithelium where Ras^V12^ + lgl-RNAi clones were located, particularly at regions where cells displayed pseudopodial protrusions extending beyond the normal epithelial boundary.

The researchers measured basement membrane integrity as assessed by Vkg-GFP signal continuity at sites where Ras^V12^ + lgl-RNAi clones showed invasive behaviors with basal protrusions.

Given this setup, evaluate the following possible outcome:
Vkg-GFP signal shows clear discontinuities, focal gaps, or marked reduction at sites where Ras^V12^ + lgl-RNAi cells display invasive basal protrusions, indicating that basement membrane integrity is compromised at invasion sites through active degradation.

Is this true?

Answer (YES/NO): YES